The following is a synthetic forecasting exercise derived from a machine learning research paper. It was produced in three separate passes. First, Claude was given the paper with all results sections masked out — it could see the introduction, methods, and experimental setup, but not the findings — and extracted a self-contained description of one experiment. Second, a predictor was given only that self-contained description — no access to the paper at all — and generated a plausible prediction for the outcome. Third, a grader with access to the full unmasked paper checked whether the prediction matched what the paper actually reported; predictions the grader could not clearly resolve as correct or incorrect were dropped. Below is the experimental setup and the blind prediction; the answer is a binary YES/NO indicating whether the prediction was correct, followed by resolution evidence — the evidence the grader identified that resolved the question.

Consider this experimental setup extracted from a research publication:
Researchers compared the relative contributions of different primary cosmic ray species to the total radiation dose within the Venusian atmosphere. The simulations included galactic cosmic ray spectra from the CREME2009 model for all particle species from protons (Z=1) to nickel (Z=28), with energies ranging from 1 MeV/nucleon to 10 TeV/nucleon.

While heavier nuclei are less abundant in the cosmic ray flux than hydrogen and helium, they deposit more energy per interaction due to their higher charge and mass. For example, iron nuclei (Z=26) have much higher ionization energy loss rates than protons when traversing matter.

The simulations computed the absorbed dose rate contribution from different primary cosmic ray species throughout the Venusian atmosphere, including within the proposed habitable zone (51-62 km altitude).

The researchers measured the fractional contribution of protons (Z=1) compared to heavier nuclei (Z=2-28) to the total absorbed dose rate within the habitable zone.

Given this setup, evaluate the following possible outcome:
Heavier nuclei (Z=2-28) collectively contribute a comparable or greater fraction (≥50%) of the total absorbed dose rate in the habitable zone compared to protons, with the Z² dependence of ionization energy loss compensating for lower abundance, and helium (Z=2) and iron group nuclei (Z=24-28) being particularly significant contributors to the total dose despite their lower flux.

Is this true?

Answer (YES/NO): NO